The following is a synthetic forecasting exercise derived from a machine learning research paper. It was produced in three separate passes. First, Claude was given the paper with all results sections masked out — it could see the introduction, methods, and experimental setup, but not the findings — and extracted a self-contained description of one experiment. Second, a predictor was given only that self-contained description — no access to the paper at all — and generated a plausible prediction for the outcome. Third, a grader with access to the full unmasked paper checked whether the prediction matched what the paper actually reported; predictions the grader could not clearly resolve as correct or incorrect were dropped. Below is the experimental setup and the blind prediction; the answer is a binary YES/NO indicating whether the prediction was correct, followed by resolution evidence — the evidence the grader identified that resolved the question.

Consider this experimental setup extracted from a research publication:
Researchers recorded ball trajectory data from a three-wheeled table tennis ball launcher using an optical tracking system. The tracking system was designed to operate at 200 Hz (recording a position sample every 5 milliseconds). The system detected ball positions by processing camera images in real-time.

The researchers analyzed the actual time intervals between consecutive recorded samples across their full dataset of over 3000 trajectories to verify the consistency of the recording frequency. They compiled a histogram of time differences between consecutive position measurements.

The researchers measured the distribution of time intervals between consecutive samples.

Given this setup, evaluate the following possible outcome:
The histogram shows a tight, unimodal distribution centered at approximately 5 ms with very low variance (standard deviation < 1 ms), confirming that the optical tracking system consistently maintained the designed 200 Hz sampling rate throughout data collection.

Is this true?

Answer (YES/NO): NO